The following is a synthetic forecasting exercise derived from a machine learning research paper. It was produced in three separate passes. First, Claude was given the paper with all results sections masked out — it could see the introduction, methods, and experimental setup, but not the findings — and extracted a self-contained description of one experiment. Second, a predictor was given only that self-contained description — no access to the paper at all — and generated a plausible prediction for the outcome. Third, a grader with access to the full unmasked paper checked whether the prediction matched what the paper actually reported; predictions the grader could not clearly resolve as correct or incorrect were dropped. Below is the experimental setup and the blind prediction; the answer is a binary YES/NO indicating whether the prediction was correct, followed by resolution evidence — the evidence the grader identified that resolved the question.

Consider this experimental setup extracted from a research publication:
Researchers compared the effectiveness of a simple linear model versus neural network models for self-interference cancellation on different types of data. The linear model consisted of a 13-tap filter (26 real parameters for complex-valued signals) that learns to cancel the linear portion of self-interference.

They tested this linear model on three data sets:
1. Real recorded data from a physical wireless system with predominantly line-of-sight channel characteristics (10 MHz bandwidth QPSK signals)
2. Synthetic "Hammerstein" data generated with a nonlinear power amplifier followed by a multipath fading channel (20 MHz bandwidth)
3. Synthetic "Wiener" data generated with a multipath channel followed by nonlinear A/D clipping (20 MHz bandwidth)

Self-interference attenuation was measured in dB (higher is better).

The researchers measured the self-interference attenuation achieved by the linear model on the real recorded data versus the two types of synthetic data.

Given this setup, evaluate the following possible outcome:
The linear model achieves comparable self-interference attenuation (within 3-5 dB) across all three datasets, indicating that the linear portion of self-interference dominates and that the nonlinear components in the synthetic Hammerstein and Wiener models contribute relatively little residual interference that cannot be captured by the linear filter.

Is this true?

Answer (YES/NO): NO